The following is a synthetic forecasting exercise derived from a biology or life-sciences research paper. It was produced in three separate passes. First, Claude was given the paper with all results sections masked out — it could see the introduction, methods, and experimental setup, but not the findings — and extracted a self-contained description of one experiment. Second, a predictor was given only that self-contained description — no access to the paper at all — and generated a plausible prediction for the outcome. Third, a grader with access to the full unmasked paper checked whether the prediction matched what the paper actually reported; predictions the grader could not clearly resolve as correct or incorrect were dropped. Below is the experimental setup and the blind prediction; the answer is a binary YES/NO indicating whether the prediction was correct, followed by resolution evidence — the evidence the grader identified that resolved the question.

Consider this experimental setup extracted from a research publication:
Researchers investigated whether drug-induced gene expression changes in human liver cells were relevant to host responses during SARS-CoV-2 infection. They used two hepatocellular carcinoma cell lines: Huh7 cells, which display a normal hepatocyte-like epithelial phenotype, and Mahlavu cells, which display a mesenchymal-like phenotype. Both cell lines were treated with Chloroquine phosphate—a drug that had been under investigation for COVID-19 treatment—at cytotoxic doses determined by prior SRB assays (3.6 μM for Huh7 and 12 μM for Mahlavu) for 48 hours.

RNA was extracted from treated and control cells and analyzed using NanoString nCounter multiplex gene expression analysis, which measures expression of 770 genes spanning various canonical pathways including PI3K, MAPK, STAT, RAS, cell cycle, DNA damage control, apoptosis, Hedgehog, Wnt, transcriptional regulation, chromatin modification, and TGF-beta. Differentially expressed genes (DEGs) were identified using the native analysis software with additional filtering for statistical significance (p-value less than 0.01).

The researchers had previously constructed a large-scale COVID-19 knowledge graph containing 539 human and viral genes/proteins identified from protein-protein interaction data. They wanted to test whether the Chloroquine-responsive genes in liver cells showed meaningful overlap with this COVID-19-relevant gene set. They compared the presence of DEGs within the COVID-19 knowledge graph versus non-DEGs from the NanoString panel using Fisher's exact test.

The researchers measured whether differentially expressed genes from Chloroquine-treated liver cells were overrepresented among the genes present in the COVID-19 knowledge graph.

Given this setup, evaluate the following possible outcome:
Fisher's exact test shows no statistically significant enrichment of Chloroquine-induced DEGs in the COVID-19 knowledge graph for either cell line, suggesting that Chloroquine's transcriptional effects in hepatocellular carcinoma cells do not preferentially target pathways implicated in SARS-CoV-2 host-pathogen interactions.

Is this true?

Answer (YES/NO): NO